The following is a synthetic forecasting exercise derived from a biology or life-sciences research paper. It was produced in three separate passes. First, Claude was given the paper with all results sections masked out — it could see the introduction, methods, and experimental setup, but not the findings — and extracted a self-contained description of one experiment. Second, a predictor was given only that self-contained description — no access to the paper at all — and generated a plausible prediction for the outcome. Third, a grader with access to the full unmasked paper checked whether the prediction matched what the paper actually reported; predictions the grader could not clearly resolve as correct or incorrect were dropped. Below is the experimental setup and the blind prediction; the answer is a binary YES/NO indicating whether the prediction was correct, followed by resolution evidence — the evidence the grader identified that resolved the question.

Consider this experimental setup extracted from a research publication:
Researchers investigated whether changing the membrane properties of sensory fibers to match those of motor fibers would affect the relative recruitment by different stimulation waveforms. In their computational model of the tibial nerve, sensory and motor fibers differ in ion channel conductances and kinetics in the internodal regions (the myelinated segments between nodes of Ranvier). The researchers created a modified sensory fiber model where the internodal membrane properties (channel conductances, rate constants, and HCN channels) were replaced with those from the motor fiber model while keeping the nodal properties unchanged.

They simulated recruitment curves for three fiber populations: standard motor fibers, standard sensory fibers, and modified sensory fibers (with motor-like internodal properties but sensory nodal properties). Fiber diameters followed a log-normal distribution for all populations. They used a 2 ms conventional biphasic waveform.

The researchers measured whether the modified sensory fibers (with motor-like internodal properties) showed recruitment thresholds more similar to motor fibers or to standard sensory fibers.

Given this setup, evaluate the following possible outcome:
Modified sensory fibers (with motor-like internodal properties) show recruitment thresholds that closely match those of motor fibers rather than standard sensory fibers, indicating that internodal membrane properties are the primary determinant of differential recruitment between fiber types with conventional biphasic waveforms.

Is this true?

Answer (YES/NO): YES